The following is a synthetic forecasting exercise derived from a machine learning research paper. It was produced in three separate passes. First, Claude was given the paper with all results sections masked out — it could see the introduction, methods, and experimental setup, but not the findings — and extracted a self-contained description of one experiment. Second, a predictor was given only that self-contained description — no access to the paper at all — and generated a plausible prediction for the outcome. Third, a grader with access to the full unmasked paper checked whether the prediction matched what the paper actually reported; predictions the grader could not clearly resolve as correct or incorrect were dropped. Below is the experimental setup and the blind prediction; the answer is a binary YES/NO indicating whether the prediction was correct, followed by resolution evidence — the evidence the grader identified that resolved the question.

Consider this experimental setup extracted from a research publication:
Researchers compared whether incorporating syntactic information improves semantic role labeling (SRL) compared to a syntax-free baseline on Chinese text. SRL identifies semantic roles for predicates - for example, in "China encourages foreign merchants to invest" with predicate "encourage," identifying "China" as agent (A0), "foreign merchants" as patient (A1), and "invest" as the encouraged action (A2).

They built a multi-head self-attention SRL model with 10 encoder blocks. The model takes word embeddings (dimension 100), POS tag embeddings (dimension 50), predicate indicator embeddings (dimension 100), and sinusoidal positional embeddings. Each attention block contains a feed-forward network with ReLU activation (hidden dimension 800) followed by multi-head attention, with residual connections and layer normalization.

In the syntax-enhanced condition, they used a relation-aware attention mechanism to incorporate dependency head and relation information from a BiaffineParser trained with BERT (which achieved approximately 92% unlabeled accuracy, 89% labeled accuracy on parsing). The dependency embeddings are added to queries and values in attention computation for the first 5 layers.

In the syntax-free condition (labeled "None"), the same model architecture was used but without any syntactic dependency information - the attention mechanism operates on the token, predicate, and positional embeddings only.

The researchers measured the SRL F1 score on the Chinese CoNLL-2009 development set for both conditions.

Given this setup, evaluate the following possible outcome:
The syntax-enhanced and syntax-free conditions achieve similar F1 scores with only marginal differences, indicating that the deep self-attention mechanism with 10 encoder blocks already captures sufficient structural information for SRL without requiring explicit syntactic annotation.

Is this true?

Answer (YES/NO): NO